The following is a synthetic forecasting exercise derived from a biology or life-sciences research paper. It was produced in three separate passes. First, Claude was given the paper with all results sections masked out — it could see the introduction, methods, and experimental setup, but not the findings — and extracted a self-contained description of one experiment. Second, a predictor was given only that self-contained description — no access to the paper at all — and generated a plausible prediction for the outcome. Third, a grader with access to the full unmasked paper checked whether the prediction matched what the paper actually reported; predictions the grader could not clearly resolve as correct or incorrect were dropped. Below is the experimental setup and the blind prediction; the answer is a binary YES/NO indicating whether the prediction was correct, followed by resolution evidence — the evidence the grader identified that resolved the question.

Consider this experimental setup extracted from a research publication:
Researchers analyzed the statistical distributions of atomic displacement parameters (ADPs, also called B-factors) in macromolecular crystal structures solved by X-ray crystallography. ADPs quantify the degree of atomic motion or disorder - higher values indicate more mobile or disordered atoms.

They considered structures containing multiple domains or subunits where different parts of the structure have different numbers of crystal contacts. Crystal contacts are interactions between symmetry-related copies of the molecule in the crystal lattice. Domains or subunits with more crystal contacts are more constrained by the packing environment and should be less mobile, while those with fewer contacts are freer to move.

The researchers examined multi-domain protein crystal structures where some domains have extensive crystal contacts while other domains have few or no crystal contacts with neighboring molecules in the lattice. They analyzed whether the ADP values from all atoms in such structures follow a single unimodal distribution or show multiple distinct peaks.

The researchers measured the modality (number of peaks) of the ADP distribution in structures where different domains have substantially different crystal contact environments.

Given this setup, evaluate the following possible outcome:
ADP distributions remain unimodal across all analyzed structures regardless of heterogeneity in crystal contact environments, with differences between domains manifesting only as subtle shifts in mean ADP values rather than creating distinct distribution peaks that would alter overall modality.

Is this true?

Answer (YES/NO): NO